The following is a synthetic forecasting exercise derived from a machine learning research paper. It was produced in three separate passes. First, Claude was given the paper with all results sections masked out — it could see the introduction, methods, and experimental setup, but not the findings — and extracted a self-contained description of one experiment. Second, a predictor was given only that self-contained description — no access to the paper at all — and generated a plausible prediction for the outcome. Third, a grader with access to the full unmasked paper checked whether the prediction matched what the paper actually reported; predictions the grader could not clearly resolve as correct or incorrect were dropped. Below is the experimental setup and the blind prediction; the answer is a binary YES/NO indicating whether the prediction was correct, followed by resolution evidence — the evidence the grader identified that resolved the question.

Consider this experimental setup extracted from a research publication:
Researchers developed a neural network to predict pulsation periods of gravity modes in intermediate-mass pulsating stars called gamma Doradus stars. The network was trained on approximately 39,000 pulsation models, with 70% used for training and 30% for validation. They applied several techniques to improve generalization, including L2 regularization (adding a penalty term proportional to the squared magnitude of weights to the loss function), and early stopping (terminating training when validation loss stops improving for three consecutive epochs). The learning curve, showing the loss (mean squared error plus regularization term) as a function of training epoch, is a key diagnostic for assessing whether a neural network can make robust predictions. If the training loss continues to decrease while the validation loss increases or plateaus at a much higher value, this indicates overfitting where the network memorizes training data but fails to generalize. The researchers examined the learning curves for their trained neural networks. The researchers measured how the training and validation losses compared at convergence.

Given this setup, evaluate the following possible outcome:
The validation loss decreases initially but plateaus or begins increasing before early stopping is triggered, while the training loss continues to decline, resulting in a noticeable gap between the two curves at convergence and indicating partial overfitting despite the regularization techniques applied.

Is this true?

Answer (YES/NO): NO